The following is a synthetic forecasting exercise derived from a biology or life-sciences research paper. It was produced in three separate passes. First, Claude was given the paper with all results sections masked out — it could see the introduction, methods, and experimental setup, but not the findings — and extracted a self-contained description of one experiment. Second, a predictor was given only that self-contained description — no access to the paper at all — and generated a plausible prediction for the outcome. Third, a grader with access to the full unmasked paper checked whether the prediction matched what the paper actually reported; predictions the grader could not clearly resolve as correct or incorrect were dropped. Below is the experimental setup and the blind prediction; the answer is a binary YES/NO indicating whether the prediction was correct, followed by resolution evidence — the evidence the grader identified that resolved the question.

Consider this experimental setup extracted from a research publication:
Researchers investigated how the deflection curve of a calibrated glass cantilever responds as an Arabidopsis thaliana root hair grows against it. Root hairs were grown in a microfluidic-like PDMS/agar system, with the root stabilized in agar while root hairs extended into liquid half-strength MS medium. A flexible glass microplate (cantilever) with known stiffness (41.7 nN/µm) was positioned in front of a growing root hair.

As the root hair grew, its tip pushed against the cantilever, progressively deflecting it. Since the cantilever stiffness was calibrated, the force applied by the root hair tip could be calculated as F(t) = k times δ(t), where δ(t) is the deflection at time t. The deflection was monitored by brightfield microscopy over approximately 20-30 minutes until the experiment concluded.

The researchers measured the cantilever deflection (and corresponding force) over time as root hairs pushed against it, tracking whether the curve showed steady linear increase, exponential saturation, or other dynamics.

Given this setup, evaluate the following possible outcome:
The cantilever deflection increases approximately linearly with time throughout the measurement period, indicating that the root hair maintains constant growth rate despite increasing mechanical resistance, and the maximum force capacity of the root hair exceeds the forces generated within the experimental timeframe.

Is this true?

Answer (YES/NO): NO